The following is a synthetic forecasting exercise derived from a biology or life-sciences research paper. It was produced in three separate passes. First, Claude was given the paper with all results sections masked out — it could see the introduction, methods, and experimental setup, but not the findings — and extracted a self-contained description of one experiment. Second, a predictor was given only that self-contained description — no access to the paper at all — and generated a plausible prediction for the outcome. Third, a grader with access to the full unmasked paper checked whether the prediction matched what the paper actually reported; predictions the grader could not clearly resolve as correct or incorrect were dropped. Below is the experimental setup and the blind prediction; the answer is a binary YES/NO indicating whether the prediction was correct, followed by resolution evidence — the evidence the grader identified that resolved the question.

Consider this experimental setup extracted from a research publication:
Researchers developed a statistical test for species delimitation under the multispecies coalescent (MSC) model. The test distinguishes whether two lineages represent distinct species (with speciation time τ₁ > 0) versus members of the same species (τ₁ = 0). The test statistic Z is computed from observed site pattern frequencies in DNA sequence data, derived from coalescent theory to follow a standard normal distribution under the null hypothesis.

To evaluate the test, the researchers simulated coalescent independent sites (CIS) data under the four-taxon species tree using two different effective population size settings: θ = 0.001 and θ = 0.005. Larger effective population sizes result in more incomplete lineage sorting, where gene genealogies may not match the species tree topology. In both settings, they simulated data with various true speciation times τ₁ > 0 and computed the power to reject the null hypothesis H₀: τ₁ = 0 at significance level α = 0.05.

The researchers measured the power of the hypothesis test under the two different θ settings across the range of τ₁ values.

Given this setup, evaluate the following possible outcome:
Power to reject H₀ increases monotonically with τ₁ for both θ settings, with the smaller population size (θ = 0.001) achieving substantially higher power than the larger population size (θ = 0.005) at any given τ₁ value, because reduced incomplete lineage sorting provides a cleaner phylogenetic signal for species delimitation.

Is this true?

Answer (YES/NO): NO